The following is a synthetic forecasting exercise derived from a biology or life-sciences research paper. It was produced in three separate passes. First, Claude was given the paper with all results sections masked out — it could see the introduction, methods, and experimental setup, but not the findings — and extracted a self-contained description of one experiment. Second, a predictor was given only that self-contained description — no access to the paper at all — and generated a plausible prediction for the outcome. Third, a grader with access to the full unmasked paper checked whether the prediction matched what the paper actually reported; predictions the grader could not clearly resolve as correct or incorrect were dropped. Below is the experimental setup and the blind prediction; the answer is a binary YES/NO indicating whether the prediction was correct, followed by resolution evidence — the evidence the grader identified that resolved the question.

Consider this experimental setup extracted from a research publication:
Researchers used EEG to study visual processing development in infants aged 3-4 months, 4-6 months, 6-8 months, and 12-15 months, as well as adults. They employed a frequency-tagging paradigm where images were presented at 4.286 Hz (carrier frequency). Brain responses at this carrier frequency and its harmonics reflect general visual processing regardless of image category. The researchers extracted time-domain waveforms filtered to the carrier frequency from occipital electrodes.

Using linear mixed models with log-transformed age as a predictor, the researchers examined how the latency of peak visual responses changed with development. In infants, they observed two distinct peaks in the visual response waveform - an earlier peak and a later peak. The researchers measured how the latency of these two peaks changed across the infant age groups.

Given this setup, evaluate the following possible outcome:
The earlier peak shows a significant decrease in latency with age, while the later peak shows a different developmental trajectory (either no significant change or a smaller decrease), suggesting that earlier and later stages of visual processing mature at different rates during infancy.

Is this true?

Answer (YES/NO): NO